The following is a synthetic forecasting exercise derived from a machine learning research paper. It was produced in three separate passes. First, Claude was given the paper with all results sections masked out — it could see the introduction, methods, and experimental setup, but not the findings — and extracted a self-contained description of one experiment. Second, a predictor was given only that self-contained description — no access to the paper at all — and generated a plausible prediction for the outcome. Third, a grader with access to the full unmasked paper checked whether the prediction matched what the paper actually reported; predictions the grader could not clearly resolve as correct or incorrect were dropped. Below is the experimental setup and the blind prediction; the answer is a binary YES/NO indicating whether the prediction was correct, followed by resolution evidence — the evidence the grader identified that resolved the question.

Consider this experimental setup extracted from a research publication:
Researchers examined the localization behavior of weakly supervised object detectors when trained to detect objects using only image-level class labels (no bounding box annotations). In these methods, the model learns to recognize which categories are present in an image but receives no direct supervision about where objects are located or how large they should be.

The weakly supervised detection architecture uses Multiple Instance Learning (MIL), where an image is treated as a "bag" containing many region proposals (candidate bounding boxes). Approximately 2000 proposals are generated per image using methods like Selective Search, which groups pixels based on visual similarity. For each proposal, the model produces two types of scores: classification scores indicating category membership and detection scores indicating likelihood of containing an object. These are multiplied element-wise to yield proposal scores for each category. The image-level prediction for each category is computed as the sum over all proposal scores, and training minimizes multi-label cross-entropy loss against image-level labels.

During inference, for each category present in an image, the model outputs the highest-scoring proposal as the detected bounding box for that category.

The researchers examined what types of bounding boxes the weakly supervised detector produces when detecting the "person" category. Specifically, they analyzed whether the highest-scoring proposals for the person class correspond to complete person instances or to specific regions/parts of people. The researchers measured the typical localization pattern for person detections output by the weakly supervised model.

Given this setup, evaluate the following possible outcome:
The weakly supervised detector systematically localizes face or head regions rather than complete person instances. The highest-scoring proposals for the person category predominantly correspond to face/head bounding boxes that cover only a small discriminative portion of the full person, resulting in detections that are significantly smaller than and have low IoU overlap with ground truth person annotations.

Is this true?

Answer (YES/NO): YES